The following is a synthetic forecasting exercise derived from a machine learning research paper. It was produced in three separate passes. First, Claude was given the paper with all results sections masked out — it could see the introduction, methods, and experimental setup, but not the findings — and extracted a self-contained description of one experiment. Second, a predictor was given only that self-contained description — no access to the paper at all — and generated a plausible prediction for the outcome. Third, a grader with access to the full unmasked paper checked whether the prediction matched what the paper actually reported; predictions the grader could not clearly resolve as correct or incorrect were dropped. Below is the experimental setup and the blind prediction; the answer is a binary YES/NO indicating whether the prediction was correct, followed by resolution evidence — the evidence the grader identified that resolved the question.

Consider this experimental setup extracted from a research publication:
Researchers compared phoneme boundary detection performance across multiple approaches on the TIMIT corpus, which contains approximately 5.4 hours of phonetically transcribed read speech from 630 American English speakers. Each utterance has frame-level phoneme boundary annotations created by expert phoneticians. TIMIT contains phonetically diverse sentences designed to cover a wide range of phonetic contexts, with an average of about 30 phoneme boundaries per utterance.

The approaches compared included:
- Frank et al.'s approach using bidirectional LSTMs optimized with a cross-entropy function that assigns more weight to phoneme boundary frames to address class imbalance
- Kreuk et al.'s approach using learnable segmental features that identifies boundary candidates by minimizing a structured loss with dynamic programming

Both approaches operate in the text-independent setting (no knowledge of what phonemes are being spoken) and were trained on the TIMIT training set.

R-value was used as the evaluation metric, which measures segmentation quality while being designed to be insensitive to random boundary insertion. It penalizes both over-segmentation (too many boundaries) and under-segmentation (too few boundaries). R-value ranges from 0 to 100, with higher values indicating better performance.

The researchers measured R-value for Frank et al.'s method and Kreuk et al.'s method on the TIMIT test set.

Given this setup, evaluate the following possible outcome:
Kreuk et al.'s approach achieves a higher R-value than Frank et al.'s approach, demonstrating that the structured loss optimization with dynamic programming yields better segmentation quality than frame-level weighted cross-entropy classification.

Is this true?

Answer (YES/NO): YES